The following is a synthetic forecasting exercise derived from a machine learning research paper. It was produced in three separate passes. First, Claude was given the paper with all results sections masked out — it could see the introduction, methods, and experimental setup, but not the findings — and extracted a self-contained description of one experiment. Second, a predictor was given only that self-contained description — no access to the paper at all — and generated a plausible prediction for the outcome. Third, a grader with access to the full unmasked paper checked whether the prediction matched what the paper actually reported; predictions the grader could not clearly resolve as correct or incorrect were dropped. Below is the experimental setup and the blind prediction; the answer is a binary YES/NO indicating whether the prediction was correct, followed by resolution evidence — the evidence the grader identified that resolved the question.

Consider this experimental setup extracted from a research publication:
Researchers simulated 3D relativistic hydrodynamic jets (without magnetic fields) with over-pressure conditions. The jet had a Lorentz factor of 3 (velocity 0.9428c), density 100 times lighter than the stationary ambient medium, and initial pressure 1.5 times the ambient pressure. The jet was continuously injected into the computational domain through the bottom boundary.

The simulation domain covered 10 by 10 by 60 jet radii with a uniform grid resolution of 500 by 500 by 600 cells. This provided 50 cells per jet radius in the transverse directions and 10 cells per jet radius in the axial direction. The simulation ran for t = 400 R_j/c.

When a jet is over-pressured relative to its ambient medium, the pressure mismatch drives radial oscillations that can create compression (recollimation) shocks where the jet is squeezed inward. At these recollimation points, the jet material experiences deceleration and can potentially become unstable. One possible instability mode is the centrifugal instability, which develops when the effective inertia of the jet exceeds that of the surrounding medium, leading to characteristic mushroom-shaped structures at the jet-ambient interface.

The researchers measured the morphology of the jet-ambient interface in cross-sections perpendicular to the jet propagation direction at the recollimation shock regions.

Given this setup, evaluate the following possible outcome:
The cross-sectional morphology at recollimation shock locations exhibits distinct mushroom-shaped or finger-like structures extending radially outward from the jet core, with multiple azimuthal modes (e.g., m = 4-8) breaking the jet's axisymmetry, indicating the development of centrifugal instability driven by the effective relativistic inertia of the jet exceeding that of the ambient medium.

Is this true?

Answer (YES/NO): NO